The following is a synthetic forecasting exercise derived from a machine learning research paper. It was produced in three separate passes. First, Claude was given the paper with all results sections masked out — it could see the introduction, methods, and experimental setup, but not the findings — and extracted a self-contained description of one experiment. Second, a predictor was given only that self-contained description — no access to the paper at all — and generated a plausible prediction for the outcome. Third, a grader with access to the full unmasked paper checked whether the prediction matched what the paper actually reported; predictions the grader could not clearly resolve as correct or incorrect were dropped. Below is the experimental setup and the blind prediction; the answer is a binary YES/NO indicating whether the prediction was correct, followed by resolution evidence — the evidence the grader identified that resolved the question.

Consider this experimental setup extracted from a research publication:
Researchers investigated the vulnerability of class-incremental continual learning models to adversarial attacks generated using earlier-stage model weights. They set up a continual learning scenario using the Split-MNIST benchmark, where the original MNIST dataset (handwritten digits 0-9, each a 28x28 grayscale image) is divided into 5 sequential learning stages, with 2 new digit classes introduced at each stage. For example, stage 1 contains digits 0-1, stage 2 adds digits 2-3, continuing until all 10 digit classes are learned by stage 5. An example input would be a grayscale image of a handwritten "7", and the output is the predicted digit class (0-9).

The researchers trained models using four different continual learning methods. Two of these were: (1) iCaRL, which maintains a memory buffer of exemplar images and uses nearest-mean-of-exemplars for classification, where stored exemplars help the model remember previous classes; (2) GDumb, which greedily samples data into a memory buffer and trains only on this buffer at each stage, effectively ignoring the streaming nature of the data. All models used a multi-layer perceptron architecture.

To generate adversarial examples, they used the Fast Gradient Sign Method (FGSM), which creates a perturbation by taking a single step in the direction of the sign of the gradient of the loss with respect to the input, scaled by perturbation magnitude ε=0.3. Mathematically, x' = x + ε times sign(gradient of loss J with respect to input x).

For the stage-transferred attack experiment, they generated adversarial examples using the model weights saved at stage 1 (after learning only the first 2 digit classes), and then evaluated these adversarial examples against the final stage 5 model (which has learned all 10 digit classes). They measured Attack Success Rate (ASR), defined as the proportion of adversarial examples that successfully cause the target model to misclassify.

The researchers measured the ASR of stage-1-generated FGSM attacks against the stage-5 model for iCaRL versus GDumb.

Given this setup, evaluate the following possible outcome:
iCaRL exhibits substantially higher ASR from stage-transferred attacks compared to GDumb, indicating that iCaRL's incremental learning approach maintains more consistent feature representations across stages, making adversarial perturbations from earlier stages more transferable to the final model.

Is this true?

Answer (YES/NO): YES